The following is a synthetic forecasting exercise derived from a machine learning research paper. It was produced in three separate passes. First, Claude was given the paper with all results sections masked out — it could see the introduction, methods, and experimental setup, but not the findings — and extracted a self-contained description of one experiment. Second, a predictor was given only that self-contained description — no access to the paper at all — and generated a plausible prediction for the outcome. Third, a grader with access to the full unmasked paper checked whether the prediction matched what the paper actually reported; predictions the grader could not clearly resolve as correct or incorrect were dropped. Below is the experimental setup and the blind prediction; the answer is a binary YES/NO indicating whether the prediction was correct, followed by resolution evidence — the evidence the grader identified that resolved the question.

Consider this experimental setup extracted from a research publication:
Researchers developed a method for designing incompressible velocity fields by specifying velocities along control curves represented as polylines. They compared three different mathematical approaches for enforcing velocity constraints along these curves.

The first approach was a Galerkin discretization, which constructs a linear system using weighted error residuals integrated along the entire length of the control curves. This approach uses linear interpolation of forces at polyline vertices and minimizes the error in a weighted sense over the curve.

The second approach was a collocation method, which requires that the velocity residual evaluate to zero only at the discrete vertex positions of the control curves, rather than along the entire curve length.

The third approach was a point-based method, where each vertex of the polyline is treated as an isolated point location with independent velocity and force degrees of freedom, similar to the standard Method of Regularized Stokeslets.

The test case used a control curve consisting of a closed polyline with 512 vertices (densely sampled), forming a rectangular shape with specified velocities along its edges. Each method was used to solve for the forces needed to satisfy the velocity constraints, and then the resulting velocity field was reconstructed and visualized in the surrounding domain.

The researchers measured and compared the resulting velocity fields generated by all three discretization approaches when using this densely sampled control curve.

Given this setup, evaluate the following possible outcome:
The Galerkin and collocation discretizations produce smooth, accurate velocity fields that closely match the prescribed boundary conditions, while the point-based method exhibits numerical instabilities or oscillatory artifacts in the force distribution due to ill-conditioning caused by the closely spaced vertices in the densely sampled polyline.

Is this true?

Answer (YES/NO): NO